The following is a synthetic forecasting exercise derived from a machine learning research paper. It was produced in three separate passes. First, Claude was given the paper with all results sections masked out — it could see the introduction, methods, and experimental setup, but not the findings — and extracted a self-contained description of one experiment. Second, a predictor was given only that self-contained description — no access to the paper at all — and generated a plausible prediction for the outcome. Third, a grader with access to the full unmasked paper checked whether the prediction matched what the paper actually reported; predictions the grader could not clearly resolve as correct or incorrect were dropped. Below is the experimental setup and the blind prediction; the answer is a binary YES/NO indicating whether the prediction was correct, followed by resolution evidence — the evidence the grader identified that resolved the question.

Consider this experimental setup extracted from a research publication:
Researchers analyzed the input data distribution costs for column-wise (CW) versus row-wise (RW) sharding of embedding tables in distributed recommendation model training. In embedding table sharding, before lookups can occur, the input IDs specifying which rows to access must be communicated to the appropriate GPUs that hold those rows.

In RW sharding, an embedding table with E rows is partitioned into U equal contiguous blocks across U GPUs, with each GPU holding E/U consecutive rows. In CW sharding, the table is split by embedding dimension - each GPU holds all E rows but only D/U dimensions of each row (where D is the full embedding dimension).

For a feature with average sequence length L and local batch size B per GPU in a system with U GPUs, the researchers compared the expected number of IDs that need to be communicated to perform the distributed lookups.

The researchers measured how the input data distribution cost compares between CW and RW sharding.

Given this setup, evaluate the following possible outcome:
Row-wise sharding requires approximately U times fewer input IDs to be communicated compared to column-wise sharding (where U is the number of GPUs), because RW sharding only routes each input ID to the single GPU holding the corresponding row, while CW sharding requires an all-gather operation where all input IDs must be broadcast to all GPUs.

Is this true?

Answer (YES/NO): YES